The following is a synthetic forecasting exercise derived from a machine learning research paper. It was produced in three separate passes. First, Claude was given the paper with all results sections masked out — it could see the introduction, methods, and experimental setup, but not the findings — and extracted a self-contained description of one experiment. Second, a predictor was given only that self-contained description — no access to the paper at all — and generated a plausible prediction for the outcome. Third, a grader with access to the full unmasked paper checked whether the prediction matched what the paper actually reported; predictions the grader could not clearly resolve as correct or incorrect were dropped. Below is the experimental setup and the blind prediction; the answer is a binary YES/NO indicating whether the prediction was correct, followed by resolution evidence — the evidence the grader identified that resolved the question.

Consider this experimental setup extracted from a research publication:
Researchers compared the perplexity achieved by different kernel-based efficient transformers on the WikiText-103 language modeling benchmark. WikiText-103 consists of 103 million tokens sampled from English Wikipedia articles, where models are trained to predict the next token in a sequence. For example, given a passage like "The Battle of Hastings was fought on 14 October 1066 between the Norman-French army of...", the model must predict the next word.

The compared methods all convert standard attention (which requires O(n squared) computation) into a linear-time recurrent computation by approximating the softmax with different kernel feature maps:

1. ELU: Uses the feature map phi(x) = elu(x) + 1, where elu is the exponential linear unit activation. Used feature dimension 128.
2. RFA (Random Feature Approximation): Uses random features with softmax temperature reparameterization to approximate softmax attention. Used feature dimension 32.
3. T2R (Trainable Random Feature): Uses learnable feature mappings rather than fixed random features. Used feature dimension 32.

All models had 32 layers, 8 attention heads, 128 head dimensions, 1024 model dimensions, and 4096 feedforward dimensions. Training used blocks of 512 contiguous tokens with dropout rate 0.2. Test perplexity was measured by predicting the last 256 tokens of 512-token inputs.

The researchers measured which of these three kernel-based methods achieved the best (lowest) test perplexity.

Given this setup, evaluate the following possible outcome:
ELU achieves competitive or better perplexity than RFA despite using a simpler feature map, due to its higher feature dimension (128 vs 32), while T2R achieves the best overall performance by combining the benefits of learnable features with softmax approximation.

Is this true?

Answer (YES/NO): NO